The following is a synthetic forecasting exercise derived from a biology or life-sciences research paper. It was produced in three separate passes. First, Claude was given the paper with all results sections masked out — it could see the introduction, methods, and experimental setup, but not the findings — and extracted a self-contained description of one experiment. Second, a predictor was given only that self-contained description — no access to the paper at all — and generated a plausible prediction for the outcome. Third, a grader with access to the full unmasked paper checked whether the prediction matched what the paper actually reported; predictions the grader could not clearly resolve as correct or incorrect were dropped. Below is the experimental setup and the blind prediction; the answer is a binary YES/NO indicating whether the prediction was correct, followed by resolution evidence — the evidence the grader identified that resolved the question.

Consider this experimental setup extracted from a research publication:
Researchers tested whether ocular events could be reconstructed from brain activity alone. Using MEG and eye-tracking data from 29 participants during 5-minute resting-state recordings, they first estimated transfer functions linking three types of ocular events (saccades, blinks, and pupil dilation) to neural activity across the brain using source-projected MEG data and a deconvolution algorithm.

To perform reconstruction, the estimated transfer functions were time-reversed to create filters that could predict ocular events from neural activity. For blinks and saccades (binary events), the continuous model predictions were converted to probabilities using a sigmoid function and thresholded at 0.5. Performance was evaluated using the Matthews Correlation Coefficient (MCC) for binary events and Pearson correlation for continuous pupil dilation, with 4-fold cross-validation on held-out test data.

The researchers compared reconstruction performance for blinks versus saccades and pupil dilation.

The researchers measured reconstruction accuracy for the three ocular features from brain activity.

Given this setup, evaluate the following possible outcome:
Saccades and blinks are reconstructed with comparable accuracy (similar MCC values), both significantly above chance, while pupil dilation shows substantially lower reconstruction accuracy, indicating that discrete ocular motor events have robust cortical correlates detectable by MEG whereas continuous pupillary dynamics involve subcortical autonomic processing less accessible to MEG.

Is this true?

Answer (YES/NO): NO